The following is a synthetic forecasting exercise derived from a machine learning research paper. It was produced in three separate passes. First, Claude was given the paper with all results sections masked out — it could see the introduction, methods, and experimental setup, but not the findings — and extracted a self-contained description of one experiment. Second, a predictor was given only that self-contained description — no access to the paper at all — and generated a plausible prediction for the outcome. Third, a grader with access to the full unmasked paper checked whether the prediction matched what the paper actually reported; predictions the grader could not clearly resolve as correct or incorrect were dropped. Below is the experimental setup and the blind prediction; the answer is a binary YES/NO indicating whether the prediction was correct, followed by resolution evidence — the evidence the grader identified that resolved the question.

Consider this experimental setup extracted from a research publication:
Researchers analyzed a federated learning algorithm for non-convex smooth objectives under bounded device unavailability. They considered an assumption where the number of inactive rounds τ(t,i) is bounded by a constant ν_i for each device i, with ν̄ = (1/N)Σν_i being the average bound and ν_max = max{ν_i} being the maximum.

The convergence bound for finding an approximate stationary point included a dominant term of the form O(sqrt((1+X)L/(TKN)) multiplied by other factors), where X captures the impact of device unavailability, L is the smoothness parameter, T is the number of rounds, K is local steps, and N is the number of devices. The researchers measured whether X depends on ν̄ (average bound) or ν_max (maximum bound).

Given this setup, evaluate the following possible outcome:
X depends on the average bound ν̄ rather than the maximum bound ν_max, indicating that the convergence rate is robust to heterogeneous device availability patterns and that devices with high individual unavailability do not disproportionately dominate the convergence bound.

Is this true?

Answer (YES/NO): YES